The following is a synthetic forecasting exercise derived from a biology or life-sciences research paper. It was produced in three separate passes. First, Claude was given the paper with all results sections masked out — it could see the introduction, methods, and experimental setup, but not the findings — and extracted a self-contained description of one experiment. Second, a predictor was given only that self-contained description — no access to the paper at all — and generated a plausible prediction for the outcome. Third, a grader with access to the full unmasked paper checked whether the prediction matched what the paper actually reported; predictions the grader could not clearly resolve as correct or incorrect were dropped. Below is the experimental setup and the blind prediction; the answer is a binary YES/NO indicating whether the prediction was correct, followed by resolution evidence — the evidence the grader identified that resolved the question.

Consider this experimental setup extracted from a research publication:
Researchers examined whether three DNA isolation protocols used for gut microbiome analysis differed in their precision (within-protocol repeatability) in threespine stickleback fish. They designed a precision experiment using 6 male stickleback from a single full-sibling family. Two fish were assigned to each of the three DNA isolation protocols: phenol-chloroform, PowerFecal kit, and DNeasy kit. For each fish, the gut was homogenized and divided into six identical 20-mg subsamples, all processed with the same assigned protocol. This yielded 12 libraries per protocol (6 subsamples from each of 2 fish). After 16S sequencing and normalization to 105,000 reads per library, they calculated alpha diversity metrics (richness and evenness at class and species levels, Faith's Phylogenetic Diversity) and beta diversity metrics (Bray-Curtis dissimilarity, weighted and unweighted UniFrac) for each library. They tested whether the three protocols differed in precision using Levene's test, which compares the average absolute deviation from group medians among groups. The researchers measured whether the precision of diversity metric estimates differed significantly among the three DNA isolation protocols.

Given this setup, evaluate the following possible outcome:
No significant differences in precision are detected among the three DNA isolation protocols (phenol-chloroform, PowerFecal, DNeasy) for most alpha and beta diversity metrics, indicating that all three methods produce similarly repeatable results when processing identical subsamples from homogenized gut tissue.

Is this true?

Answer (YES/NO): YES